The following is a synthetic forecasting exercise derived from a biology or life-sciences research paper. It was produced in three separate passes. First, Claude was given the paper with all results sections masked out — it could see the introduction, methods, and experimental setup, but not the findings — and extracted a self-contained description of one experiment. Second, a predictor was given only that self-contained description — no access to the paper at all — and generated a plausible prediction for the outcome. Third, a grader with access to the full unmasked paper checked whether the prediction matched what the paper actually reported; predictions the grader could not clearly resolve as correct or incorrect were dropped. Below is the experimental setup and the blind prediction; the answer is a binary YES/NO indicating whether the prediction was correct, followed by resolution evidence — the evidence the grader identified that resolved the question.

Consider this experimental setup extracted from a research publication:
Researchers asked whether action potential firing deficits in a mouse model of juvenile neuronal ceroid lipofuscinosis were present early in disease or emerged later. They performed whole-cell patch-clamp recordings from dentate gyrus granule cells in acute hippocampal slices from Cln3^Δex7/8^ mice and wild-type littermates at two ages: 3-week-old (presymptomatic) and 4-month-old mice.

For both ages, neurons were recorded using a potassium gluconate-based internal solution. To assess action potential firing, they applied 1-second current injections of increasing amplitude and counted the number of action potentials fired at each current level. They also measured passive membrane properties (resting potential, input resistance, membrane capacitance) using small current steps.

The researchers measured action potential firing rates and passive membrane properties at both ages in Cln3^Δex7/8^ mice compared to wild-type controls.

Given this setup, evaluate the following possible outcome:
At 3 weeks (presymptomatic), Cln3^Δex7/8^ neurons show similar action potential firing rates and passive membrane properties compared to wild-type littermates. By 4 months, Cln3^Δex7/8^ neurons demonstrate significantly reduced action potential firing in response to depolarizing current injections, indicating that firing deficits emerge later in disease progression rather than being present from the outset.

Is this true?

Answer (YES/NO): NO